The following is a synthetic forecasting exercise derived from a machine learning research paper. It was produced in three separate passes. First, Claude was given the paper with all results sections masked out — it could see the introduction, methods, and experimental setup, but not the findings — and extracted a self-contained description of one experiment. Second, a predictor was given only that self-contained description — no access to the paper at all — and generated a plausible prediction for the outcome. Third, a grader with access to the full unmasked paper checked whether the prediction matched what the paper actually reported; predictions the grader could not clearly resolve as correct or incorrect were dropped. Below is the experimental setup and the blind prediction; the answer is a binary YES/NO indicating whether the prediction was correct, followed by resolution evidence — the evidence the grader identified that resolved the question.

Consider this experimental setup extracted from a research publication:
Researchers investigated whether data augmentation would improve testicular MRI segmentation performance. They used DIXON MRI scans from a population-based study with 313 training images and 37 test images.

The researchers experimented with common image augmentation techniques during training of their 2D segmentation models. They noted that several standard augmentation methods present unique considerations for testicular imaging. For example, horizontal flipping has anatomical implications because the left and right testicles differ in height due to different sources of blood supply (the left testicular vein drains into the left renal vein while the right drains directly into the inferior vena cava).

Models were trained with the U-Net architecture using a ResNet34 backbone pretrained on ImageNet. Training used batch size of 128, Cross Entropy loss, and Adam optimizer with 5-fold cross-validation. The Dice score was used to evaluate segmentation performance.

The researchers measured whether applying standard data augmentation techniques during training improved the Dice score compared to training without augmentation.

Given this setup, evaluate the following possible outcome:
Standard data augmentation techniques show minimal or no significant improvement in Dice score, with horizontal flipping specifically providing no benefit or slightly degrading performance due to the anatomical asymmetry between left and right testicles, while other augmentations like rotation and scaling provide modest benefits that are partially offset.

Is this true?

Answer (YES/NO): NO